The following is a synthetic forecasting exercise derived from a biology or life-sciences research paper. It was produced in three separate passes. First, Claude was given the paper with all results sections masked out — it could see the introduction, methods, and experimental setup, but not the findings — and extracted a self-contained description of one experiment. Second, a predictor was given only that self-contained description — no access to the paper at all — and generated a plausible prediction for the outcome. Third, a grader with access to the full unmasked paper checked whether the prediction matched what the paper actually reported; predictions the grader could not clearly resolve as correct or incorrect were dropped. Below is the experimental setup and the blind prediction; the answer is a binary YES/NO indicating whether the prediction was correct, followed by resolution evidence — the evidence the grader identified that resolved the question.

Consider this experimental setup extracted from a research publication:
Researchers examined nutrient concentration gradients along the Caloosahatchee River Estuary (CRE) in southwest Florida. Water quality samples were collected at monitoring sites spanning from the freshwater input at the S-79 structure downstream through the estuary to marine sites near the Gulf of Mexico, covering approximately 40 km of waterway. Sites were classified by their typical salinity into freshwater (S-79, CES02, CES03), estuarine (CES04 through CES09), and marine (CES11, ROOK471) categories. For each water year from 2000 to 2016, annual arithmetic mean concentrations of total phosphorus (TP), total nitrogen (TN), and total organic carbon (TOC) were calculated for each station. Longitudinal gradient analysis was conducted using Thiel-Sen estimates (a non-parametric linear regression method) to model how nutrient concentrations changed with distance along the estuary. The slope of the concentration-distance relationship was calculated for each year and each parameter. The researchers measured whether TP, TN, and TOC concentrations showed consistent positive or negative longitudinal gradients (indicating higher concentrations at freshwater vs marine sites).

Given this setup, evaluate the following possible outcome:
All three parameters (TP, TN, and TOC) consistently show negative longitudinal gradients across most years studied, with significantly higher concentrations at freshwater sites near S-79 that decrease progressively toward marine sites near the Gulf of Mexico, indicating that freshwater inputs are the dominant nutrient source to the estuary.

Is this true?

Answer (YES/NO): YES